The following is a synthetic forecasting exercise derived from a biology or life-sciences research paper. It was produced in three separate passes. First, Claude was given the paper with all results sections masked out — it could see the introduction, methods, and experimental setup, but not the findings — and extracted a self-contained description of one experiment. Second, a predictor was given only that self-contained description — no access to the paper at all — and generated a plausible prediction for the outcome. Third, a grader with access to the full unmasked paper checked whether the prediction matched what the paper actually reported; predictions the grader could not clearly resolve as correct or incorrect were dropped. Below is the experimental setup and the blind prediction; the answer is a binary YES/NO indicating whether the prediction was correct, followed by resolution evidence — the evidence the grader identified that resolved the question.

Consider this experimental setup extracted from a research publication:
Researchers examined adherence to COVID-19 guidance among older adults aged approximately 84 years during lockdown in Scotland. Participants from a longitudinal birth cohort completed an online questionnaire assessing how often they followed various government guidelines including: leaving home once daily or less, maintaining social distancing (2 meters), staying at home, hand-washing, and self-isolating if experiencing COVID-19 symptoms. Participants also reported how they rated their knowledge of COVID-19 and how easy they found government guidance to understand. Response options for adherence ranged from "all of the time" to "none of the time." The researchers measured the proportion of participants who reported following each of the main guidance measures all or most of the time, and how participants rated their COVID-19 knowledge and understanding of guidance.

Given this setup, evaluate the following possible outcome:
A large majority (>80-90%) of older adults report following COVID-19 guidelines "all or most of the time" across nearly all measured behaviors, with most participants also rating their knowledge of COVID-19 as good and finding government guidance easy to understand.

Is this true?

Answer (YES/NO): YES